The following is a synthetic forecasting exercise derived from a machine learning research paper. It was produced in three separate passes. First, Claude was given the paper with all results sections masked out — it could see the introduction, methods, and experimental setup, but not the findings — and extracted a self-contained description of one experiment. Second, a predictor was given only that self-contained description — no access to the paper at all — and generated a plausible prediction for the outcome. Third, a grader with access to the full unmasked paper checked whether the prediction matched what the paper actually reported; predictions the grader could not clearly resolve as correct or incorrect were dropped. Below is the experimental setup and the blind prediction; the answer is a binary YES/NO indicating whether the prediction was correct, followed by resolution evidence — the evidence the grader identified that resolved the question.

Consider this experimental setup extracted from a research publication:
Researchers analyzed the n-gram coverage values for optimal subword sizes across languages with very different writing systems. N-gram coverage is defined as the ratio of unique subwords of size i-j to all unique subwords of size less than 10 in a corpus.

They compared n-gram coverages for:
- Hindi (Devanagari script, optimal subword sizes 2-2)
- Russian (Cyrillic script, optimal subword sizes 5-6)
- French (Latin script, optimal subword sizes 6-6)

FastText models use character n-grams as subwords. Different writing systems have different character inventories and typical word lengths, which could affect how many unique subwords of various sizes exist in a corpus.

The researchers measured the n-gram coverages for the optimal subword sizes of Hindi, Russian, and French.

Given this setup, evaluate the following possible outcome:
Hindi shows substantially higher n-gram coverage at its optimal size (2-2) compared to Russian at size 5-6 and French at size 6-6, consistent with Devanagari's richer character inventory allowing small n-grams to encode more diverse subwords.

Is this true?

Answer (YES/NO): NO